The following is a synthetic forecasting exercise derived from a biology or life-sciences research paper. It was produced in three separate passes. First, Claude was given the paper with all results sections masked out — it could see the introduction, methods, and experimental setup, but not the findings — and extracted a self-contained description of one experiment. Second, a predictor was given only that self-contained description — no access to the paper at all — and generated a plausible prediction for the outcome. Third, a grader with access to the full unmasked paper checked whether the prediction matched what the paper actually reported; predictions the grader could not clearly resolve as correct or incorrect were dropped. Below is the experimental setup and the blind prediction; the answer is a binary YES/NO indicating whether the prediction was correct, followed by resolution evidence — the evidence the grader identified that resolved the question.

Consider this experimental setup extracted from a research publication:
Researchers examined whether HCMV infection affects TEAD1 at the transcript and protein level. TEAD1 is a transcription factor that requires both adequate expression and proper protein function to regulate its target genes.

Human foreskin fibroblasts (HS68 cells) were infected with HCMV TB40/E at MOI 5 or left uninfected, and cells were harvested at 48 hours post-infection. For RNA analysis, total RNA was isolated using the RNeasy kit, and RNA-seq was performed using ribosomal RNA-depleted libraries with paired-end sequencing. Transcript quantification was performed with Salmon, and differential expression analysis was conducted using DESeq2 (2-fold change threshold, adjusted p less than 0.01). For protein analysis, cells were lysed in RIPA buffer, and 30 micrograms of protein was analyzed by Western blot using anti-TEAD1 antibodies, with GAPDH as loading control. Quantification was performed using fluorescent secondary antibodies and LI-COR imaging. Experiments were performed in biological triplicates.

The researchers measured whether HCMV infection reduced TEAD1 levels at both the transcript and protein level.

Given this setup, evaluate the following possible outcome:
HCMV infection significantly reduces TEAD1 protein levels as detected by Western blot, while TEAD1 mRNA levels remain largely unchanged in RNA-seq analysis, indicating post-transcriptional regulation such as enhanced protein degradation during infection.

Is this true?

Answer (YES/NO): NO